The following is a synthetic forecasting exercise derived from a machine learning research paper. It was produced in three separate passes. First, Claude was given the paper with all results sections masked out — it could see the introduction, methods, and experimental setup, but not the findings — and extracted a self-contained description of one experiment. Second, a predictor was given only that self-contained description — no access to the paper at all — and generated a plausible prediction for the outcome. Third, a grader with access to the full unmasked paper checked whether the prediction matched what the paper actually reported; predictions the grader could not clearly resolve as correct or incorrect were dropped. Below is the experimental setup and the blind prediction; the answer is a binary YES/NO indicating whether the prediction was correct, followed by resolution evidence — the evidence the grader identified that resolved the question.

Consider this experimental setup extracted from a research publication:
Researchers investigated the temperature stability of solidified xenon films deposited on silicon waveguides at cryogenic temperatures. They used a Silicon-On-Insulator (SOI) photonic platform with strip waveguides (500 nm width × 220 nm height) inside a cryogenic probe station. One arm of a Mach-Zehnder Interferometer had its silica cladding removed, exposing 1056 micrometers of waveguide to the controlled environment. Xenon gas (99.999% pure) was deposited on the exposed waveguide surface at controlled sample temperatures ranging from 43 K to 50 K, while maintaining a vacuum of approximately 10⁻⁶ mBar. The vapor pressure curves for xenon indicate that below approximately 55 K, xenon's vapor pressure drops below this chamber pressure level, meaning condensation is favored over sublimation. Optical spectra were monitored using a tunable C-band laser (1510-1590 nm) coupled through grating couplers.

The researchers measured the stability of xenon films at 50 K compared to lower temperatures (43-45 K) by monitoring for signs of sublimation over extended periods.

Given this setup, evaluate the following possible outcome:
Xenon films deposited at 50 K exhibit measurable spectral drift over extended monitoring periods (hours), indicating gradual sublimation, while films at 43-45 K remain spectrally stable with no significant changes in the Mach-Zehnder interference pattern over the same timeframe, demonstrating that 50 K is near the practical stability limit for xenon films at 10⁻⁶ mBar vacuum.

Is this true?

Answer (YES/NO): YES